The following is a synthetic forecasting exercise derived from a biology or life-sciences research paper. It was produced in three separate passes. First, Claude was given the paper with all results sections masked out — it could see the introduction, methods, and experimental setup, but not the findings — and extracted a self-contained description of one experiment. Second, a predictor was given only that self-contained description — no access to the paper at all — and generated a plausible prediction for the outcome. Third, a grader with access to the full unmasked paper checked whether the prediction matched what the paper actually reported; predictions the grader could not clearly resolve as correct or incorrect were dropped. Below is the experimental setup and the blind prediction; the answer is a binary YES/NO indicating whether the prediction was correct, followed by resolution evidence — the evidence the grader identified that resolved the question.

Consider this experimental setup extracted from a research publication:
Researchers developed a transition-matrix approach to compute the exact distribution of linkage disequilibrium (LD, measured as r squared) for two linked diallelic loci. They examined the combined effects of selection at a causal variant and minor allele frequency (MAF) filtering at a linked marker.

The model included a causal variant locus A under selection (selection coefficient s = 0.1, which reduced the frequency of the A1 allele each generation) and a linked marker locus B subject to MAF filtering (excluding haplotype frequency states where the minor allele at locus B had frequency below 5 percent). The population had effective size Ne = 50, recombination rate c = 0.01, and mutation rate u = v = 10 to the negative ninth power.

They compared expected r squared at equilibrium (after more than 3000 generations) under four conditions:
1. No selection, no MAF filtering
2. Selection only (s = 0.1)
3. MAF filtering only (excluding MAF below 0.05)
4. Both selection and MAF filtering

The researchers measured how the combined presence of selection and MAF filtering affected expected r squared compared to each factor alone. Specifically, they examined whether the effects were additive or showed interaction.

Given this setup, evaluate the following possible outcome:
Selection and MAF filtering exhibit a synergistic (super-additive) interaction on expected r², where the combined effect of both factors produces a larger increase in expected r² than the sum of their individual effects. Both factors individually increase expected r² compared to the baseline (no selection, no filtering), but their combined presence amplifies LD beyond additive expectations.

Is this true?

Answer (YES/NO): NO